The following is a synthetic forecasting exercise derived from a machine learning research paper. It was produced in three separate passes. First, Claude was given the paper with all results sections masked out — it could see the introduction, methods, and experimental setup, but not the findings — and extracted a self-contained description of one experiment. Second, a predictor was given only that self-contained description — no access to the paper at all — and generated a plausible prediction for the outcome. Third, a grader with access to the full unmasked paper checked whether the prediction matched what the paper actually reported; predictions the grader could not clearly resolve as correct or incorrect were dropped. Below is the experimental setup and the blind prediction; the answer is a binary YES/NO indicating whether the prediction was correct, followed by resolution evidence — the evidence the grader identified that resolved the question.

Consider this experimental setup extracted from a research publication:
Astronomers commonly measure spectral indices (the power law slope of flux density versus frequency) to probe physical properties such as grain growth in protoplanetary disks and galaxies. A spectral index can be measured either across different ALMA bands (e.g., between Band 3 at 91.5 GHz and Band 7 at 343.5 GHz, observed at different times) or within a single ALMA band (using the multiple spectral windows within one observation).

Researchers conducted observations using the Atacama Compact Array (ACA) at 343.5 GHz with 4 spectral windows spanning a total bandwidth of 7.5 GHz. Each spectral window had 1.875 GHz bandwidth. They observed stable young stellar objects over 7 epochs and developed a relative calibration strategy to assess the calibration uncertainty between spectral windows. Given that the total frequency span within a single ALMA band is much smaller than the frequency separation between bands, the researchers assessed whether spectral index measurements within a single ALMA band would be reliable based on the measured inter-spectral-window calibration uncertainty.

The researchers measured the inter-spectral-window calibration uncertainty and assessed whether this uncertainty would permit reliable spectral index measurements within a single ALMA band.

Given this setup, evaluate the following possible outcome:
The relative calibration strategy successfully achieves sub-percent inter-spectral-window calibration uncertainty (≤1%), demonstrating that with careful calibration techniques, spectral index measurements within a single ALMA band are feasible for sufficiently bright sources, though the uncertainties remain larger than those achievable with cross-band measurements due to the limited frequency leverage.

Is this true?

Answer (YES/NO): NO